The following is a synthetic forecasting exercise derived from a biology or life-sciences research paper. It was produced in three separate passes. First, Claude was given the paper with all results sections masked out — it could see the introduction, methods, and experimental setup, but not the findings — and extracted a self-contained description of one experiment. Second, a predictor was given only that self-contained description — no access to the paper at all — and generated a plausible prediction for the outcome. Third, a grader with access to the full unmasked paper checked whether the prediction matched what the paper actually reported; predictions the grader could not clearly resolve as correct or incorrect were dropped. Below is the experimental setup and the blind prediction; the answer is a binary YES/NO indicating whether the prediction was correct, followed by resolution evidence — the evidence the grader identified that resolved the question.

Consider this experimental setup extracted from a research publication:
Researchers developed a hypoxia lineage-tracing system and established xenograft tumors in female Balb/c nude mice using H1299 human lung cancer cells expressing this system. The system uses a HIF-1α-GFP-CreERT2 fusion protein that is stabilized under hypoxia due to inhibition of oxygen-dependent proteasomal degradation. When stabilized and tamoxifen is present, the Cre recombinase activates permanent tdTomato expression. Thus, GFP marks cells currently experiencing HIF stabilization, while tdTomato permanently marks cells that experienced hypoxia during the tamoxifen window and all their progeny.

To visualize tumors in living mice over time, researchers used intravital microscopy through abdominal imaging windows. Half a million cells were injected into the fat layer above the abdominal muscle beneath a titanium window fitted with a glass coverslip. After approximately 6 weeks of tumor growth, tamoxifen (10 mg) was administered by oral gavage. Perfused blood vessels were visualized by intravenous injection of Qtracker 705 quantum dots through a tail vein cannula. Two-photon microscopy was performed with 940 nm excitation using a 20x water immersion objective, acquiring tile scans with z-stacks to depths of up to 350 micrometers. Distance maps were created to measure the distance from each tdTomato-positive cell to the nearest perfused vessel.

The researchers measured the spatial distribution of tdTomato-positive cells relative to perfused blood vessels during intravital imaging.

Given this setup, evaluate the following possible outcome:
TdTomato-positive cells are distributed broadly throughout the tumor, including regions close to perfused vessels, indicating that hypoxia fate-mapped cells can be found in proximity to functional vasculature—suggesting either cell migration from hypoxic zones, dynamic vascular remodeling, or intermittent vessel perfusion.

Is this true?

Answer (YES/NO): YES